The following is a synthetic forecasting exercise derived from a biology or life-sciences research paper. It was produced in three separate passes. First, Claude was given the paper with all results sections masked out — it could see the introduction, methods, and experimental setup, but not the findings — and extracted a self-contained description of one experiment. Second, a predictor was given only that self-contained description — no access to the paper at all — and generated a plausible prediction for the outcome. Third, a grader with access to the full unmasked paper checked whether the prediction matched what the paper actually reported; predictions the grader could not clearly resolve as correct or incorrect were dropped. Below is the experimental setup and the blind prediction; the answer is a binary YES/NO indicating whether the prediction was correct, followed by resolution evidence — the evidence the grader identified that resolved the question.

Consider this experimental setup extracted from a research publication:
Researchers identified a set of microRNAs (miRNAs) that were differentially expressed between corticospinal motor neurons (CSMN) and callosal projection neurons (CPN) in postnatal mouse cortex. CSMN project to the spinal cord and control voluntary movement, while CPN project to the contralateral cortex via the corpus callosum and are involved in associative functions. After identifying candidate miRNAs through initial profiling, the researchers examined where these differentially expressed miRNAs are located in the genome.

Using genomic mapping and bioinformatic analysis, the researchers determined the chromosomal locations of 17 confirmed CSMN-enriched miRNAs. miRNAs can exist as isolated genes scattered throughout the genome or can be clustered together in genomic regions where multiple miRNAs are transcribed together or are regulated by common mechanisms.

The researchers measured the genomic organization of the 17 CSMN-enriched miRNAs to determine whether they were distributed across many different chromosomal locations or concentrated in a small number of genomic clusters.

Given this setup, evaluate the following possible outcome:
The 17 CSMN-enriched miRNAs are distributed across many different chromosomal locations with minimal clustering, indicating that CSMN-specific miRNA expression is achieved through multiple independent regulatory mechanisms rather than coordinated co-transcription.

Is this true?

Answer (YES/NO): NO